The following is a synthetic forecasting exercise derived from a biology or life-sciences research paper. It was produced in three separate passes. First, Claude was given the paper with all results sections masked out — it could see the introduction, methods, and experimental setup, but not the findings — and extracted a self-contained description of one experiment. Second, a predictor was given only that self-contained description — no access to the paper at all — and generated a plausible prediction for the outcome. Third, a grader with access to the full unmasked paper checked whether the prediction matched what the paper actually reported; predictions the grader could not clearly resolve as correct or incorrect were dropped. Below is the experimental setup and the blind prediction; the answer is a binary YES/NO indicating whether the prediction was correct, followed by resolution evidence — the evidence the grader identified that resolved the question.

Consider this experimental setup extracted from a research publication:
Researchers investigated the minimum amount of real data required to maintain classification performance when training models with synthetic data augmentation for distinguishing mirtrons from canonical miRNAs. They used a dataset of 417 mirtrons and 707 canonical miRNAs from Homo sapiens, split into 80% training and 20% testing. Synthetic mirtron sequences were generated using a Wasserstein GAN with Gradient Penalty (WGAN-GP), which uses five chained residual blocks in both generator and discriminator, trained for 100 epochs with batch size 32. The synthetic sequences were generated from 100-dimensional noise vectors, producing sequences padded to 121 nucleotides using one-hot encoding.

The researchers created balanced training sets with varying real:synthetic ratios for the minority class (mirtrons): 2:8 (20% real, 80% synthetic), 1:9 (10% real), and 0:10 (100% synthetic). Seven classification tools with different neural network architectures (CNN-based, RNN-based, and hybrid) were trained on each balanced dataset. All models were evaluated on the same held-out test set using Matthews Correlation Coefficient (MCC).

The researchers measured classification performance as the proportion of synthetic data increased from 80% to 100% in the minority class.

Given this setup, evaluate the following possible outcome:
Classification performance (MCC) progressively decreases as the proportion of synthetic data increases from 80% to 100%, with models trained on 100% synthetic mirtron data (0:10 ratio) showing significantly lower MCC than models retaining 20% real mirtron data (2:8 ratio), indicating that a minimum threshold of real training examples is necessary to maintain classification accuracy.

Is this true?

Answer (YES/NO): YES